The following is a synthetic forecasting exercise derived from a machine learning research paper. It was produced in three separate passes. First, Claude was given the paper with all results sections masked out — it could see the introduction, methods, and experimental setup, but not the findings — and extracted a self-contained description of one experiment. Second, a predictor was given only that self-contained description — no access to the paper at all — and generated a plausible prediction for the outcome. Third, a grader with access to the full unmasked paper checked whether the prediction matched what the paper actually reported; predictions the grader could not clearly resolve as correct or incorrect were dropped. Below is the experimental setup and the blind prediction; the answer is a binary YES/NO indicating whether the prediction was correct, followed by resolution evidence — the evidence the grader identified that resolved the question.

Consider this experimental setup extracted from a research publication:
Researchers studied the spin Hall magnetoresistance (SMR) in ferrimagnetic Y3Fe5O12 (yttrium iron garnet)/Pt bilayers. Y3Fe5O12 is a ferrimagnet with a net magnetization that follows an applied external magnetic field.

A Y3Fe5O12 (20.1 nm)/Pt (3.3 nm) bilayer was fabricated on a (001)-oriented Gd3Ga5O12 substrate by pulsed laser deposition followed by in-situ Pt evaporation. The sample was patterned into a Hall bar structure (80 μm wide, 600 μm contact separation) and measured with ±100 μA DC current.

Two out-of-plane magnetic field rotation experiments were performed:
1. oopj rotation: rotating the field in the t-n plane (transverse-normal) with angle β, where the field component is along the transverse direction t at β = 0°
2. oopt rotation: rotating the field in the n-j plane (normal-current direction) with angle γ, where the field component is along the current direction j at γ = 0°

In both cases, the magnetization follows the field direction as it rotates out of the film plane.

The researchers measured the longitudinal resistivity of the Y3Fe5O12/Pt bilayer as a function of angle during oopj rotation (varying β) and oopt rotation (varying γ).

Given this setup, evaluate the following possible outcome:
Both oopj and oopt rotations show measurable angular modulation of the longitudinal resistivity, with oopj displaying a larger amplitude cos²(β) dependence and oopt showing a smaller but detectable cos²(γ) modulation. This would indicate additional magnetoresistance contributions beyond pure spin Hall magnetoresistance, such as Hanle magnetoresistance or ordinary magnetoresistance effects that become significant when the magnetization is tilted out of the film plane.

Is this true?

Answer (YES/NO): NO